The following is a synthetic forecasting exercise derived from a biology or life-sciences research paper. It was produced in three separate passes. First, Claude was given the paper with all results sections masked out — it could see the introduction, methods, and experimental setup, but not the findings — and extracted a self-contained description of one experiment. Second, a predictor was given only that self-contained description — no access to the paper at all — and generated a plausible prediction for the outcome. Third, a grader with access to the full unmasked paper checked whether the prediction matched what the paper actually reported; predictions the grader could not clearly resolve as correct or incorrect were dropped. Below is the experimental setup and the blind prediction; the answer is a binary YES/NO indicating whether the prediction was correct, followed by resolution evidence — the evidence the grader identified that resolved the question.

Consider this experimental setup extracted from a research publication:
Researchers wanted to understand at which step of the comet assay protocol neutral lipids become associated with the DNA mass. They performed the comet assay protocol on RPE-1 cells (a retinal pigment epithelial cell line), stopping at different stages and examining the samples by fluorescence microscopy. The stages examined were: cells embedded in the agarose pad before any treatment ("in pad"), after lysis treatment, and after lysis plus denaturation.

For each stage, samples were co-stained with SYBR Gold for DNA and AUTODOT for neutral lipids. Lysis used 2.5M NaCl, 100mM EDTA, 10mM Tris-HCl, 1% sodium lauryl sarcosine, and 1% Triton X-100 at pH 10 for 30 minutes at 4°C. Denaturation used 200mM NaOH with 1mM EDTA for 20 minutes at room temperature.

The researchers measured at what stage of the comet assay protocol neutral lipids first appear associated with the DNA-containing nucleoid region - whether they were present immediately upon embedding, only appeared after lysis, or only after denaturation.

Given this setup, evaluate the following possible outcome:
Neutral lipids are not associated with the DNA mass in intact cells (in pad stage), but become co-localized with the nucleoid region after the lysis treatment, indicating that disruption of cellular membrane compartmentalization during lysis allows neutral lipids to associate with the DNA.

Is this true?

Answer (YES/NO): NO